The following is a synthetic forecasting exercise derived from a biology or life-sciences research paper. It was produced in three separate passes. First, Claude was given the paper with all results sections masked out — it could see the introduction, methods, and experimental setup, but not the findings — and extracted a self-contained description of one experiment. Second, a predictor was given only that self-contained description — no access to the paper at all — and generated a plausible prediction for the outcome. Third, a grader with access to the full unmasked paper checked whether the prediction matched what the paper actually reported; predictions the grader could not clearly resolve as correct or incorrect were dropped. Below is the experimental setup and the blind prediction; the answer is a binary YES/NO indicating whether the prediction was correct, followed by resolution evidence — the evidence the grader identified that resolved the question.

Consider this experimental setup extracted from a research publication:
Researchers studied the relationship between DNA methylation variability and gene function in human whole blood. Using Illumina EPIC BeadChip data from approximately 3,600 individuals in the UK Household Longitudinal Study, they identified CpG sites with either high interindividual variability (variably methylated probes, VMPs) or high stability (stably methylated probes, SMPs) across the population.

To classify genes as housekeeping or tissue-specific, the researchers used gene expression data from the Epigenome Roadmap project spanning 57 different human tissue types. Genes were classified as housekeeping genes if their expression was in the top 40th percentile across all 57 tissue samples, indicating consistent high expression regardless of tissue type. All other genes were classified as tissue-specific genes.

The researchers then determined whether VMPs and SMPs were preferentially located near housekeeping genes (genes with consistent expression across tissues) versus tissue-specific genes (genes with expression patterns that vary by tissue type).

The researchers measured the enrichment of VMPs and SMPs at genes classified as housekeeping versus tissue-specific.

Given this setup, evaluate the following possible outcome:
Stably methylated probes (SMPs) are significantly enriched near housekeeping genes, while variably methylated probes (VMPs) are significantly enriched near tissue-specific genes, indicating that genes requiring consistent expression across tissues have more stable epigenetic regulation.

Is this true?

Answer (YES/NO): YES